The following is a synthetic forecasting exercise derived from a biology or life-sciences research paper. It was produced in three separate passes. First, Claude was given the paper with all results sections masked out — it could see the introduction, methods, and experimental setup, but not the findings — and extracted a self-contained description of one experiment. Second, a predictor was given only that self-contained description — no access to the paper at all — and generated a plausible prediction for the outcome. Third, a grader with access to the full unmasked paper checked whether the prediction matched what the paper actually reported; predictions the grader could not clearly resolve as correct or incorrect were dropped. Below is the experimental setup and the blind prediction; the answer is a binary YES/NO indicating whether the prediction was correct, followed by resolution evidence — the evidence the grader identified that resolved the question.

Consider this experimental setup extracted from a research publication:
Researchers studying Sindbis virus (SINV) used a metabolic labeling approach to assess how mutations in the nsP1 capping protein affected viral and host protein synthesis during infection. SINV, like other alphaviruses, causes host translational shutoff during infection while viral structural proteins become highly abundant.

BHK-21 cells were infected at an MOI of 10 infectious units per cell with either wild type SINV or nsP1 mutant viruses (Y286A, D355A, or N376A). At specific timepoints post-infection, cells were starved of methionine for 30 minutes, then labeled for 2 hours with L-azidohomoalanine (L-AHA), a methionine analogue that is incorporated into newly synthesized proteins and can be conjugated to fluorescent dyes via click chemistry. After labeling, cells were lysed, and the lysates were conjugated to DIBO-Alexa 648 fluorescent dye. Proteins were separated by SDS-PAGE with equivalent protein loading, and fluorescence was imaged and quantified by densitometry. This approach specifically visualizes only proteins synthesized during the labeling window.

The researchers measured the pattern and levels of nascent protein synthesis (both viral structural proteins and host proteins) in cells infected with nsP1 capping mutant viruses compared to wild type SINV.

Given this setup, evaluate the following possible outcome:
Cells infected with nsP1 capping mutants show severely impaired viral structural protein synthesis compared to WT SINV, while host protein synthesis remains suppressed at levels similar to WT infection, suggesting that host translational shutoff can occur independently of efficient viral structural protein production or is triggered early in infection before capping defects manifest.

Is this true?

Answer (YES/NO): NO